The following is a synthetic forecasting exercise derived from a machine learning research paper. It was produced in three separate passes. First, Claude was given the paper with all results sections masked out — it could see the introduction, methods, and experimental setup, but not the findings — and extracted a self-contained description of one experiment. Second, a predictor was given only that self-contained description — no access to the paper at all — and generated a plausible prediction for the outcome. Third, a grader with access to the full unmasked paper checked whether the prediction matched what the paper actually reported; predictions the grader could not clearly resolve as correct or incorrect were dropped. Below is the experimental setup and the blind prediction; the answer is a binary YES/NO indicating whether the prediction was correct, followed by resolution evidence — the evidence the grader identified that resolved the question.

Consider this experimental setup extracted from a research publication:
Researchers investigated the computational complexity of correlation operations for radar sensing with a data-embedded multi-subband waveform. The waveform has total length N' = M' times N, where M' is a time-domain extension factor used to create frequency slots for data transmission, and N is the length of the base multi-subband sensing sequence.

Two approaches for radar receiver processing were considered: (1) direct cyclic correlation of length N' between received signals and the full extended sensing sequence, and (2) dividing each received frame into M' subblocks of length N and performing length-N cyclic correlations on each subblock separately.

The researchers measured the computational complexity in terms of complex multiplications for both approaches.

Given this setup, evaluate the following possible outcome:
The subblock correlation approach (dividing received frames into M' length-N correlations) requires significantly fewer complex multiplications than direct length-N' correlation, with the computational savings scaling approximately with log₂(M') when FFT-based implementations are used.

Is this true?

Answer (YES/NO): NO